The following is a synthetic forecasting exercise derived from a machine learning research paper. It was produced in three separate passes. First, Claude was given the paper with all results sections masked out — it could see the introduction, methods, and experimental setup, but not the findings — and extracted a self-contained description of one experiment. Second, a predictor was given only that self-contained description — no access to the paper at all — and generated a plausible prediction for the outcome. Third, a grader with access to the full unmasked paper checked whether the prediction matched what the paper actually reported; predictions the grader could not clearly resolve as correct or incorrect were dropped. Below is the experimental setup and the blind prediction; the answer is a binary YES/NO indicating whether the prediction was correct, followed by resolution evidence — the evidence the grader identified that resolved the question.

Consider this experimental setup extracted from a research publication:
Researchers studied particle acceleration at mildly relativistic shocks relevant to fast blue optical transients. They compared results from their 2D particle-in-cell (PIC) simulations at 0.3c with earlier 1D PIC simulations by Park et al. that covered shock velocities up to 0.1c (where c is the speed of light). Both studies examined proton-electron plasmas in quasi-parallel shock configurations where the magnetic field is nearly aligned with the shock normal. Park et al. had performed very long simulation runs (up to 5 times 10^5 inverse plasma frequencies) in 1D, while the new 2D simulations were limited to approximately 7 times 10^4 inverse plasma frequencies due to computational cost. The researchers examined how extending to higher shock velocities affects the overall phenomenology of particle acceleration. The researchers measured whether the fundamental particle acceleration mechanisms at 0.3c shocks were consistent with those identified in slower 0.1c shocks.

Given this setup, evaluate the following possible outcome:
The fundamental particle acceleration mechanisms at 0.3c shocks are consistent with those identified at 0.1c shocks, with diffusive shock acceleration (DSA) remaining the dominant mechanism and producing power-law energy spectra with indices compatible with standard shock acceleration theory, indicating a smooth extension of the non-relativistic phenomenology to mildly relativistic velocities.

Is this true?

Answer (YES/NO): YES